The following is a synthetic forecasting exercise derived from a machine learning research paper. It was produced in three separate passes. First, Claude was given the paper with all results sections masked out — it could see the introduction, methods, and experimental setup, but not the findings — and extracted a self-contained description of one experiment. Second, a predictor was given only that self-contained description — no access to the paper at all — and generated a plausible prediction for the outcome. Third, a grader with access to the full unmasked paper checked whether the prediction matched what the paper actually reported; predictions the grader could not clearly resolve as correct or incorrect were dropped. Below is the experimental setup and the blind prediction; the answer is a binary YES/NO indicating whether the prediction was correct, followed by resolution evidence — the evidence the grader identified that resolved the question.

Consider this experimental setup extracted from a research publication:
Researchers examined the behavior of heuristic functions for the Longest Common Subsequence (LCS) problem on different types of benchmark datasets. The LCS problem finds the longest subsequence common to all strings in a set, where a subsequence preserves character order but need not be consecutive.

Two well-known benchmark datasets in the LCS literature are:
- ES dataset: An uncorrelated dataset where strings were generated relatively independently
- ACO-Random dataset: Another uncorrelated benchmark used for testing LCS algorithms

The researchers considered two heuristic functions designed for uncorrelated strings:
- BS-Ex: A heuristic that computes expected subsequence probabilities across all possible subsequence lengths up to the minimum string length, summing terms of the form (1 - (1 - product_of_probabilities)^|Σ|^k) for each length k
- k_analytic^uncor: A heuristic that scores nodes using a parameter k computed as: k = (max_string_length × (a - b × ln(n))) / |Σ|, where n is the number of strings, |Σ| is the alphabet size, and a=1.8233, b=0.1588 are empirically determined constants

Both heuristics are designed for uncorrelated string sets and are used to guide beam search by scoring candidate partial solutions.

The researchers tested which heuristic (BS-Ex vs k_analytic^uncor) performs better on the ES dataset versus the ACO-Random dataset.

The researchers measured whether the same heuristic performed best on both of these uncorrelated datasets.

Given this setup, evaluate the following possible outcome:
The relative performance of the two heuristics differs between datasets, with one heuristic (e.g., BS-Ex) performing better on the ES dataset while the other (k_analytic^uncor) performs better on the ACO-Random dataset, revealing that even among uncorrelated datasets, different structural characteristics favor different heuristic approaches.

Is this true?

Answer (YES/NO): YES